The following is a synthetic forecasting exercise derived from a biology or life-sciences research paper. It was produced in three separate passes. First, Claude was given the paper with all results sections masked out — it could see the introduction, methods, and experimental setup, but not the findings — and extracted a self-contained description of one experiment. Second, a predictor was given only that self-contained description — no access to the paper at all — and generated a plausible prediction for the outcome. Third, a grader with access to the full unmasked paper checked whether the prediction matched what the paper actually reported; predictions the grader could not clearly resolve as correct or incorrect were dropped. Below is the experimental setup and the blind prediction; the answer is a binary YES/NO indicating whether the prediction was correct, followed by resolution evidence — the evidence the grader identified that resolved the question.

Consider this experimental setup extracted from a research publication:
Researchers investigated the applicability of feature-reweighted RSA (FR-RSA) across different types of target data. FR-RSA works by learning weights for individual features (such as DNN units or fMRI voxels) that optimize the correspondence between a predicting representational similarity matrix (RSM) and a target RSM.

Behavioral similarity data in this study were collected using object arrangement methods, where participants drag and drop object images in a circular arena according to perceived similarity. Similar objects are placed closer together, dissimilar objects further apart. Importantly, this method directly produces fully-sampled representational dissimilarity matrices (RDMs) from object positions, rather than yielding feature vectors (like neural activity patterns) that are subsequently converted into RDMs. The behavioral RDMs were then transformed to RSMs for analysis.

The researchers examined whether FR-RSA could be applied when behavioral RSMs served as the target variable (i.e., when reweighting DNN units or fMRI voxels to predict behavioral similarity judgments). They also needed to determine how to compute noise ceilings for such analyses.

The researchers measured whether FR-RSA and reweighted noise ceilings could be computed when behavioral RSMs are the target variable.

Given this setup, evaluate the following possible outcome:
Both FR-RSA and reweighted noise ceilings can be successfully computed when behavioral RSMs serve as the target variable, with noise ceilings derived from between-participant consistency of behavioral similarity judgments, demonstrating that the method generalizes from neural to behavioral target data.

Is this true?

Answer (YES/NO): NO